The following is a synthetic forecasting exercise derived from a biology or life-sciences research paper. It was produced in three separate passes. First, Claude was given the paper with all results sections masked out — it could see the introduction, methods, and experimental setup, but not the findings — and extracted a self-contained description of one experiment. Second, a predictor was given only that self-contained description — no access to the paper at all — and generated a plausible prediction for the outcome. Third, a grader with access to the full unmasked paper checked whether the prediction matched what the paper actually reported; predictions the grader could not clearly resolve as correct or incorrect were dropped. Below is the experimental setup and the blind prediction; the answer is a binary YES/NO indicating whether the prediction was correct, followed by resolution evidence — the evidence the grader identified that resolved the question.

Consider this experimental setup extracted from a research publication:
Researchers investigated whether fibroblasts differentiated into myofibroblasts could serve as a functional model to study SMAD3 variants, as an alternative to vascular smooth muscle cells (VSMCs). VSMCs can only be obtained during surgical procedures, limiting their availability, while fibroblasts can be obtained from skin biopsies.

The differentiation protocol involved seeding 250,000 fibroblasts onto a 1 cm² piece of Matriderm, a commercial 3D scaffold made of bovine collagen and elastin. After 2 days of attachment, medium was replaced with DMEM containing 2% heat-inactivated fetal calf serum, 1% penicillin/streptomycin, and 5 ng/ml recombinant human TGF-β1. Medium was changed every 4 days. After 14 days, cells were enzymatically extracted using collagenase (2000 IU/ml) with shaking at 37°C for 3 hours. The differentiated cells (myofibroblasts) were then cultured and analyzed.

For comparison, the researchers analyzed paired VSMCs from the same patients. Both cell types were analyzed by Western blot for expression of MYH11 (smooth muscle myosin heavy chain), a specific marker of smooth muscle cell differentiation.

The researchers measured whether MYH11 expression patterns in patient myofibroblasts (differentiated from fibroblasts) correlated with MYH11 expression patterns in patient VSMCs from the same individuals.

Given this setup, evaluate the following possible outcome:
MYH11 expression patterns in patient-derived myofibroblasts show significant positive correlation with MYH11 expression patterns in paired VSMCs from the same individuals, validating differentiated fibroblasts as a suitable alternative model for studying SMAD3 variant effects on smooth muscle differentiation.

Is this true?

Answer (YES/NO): NO